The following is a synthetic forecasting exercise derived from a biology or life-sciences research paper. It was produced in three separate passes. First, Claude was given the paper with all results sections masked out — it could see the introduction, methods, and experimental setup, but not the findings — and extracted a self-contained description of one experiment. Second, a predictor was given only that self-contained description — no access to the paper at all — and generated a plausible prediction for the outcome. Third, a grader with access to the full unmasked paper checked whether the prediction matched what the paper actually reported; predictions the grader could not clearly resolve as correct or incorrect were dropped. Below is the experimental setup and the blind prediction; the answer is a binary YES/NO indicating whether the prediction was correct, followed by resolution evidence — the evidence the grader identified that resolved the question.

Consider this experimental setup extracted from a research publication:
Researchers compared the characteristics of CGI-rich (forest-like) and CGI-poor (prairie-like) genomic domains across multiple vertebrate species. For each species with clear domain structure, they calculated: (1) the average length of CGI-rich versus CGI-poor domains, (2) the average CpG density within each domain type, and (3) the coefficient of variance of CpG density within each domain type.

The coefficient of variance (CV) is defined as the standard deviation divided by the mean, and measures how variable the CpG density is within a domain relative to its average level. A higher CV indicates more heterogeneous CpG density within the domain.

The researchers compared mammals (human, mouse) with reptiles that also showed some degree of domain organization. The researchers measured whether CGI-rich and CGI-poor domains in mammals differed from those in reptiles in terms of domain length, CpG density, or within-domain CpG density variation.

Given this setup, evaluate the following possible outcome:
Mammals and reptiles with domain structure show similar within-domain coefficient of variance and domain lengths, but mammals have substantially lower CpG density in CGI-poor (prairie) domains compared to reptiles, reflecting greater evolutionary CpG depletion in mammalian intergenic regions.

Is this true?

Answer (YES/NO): NO